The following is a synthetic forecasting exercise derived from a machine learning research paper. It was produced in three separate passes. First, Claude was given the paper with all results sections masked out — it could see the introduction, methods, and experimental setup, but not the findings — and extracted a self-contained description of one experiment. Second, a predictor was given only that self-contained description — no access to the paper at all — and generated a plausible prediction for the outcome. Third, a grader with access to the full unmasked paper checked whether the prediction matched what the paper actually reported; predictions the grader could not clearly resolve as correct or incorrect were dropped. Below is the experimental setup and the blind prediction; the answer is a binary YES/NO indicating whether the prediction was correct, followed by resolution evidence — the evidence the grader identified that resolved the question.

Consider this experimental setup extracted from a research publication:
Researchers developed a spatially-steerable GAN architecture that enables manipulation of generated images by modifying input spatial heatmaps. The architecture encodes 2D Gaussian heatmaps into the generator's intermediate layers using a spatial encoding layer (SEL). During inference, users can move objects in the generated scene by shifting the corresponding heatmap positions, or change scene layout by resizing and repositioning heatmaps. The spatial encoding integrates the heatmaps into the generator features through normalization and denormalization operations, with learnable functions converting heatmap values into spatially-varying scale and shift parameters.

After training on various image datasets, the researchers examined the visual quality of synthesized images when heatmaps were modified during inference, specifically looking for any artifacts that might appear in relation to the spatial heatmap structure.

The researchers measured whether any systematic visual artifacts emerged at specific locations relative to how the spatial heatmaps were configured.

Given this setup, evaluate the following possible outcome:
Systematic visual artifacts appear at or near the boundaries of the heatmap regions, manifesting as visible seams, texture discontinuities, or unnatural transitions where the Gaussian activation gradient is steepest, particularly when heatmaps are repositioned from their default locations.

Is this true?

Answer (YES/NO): YES